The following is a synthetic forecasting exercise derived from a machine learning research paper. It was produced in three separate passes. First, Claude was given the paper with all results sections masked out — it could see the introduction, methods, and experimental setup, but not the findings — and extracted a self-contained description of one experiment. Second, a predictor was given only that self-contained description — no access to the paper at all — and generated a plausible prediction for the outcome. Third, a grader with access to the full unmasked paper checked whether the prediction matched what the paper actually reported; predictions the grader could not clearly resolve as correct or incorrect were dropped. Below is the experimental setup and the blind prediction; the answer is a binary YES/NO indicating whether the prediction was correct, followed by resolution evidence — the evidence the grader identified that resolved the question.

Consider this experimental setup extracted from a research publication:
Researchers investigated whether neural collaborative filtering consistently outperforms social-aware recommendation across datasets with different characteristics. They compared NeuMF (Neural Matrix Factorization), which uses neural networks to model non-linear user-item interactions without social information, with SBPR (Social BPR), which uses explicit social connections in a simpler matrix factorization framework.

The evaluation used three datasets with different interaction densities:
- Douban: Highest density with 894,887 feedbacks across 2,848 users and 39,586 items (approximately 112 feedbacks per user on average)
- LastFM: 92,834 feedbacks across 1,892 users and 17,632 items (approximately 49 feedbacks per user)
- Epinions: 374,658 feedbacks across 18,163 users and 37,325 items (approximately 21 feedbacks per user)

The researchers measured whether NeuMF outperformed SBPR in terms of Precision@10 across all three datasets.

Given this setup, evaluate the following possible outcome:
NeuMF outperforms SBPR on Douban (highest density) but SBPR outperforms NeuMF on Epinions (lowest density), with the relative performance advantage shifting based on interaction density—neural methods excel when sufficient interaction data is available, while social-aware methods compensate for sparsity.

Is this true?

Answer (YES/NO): YES